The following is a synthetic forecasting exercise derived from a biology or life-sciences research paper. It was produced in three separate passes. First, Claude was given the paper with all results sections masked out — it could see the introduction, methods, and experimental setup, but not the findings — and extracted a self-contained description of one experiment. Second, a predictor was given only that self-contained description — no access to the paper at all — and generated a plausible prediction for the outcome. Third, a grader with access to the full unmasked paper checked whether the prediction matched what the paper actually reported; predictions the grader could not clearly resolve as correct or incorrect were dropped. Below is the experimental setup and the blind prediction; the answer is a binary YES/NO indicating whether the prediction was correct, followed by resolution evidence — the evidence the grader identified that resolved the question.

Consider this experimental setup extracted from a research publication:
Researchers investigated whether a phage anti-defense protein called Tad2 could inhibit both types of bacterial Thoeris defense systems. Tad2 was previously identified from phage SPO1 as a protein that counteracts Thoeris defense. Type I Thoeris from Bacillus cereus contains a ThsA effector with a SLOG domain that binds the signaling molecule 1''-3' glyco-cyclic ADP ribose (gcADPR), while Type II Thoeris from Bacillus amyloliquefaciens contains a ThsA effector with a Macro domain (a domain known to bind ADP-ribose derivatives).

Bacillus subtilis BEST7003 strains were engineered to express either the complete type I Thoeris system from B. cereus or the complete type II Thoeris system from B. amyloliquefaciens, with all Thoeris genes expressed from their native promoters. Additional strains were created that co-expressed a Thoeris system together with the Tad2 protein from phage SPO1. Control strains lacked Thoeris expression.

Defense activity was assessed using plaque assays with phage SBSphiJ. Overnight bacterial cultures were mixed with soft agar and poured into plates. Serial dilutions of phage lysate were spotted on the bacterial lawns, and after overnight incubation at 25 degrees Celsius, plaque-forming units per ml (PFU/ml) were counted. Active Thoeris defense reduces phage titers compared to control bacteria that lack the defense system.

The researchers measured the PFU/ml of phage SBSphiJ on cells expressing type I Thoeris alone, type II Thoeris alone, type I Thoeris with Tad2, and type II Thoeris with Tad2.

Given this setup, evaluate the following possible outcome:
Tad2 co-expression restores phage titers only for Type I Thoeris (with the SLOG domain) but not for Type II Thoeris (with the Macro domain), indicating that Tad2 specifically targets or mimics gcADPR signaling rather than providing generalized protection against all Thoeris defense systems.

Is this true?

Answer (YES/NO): YES